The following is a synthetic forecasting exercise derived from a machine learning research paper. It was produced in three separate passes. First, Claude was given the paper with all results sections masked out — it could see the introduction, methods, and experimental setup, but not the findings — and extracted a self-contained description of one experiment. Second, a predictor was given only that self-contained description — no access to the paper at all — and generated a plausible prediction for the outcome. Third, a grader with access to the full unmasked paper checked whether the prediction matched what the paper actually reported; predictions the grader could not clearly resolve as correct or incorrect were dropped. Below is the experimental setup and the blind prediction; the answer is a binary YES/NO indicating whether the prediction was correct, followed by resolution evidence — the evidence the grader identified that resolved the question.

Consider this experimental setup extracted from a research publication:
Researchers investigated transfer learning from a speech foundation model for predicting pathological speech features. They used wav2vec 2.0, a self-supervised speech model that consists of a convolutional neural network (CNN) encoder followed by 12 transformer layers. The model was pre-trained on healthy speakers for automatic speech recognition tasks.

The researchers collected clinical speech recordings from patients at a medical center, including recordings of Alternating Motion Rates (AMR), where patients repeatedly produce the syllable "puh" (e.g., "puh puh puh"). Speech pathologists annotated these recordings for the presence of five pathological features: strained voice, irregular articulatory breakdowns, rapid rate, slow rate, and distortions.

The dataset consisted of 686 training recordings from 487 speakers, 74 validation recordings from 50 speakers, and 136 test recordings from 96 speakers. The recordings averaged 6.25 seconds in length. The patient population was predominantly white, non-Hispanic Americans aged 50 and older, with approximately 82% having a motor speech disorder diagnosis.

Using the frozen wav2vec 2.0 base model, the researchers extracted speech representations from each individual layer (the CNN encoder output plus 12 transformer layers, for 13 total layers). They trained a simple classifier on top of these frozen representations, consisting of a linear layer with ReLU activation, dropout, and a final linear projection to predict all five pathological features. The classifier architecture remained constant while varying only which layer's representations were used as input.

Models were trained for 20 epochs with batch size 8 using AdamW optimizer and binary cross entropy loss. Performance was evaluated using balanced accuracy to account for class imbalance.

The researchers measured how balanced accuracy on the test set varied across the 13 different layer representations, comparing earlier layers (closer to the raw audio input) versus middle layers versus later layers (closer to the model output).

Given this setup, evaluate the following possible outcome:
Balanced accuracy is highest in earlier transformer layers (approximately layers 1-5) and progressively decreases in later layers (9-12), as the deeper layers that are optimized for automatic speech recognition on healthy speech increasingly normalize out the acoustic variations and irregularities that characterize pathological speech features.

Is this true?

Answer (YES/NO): NO